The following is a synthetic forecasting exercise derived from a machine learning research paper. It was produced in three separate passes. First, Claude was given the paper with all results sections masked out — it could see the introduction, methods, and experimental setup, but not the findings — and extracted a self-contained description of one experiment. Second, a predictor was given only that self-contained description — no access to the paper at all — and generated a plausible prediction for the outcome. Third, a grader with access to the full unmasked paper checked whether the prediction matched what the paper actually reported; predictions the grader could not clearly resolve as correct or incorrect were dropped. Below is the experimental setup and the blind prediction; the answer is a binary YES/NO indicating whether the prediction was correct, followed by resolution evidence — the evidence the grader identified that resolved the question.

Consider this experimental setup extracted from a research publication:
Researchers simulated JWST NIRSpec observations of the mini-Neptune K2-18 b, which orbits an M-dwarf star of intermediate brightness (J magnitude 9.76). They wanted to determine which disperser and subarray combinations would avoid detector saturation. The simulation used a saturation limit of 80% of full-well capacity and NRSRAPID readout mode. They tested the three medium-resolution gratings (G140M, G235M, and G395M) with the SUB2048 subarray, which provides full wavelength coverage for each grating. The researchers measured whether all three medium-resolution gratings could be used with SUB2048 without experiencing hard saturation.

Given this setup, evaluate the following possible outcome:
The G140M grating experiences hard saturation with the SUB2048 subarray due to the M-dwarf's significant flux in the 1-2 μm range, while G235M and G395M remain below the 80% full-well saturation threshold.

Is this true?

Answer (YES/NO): NO